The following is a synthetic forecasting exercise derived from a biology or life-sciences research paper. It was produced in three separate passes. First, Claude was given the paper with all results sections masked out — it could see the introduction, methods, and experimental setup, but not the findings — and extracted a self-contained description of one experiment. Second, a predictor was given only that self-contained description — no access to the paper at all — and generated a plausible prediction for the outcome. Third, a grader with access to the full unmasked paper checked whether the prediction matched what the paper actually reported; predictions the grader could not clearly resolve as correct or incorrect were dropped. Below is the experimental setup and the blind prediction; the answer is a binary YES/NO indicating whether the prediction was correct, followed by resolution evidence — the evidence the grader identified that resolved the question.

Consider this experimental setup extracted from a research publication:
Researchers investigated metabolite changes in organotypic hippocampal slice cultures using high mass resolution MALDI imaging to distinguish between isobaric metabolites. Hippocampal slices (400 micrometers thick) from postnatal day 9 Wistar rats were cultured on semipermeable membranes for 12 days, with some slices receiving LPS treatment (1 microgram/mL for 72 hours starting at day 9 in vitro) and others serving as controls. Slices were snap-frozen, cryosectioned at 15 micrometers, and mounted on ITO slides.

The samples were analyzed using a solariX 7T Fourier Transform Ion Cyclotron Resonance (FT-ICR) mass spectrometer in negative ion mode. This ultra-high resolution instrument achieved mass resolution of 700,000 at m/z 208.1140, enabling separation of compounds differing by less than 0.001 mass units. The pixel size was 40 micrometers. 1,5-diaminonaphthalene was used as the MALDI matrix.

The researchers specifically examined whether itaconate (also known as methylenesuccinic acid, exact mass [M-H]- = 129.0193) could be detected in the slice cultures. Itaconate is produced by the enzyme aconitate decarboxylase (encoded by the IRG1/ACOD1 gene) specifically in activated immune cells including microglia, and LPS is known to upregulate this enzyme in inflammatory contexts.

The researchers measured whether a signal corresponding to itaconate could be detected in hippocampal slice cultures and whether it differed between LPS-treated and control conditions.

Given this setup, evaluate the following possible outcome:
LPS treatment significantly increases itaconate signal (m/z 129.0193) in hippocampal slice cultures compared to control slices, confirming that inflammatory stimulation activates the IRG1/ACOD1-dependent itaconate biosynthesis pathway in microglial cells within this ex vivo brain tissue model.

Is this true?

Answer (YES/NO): YES